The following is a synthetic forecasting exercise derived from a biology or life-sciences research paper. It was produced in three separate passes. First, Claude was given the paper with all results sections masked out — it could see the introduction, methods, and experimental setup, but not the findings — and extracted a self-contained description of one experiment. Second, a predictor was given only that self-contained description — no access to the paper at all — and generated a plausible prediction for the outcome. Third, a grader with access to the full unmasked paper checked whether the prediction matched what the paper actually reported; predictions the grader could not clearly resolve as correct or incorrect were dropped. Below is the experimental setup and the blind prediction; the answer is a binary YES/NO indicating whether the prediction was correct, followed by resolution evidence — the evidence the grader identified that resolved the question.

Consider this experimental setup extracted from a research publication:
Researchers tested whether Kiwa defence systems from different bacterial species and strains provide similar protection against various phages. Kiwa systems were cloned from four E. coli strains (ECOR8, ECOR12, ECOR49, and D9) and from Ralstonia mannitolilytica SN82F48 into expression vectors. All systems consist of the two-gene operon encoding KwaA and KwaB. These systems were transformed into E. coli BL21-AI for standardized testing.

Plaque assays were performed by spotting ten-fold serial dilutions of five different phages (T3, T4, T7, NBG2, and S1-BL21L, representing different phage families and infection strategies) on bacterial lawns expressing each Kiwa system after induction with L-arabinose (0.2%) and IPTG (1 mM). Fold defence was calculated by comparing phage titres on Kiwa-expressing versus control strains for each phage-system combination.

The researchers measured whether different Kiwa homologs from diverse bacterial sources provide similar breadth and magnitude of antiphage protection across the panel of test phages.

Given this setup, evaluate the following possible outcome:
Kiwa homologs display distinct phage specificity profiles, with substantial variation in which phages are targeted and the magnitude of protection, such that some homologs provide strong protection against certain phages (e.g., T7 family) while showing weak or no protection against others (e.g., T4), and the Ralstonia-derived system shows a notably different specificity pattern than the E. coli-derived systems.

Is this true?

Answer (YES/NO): YES